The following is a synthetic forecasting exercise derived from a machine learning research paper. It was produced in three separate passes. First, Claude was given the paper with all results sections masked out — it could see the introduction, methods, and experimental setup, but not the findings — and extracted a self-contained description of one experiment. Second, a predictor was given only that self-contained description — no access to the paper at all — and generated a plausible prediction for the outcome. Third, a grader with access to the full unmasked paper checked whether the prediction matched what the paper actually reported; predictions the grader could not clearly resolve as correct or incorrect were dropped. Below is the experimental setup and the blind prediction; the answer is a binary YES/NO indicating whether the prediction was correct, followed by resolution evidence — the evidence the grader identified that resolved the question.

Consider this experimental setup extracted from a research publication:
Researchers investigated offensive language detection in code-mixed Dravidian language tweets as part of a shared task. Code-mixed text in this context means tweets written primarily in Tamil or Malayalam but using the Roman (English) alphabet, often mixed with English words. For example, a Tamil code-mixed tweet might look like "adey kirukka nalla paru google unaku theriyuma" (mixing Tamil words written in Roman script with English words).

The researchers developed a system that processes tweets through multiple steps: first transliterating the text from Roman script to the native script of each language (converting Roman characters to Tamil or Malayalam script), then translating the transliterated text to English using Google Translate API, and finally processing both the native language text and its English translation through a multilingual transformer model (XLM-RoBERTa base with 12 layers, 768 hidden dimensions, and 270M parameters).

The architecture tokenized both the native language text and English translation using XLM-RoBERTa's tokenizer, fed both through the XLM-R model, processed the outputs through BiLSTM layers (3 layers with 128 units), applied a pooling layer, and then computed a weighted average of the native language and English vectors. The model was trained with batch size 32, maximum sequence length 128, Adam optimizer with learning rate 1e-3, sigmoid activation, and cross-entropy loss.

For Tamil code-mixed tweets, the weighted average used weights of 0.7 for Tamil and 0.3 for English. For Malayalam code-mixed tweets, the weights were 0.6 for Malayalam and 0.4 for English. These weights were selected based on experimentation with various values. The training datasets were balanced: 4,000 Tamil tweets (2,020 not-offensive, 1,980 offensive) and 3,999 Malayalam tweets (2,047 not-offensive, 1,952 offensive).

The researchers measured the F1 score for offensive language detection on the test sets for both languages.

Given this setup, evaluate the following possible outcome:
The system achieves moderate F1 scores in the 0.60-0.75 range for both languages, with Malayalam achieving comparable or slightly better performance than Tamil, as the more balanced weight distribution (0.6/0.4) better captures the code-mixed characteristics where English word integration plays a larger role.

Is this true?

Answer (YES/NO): YES